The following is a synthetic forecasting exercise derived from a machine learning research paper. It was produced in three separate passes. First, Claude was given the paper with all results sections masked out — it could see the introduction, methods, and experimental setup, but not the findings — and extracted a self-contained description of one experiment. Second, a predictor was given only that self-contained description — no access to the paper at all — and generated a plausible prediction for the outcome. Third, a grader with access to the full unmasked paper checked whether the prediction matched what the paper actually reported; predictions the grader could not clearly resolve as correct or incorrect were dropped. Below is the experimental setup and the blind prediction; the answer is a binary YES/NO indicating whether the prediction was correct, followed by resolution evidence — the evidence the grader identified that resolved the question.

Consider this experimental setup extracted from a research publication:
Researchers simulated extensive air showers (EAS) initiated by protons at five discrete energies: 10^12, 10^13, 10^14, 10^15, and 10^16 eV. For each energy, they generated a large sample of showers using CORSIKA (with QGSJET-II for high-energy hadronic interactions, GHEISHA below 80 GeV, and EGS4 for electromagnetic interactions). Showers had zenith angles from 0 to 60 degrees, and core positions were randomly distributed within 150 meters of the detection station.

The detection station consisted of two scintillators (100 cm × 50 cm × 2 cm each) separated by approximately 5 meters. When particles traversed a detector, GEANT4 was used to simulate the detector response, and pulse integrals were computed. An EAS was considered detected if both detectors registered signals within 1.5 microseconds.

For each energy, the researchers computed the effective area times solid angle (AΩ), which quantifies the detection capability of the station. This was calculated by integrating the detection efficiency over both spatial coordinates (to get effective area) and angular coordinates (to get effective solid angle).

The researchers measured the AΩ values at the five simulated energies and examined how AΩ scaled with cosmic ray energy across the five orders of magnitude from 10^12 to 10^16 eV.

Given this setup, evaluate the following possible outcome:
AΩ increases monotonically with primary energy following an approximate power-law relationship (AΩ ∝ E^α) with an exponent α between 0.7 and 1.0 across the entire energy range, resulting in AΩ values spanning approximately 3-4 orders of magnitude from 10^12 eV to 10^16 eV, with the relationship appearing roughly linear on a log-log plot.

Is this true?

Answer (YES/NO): NO